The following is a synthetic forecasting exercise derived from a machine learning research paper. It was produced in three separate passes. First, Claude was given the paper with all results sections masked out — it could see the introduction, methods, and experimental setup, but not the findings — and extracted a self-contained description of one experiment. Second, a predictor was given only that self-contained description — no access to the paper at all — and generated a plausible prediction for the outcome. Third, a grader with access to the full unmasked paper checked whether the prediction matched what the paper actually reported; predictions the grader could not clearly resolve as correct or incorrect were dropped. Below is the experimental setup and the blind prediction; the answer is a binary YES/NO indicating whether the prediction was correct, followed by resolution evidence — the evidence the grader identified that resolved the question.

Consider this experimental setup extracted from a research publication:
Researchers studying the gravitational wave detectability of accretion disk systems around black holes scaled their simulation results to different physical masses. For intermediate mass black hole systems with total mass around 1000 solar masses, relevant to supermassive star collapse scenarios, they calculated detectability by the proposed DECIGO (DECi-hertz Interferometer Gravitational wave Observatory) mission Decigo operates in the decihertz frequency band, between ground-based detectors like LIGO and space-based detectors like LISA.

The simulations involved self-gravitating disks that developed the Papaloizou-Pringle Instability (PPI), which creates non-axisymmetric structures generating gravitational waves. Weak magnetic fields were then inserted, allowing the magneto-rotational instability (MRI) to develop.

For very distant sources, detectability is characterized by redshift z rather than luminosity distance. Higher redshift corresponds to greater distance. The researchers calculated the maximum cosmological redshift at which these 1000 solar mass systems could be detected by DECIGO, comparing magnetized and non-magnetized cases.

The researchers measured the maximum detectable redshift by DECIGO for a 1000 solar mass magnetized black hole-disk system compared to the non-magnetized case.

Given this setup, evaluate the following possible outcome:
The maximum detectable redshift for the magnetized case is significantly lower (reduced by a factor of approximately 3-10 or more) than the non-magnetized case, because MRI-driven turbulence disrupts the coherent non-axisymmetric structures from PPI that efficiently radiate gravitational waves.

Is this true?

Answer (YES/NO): NO